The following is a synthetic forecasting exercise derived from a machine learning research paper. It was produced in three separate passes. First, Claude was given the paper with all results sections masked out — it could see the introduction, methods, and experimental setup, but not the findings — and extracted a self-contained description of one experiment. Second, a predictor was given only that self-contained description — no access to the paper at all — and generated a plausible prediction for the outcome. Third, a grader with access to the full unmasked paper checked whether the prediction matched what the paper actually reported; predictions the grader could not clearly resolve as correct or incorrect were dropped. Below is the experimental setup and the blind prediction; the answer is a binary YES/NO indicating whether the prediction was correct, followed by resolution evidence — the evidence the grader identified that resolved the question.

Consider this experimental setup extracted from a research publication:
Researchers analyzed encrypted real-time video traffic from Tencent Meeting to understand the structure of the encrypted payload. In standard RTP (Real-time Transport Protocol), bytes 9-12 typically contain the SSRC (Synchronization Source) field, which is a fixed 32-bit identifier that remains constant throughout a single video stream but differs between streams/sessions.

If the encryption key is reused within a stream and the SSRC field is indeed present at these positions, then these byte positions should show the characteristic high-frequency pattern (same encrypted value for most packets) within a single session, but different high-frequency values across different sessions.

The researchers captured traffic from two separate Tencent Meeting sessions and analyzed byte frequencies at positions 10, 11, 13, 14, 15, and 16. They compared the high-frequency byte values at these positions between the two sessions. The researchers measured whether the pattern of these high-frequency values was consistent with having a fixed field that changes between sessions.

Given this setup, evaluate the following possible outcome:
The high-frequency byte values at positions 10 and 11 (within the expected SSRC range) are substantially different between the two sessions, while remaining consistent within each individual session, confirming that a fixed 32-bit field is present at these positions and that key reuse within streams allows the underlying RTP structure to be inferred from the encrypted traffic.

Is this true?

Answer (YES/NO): YES